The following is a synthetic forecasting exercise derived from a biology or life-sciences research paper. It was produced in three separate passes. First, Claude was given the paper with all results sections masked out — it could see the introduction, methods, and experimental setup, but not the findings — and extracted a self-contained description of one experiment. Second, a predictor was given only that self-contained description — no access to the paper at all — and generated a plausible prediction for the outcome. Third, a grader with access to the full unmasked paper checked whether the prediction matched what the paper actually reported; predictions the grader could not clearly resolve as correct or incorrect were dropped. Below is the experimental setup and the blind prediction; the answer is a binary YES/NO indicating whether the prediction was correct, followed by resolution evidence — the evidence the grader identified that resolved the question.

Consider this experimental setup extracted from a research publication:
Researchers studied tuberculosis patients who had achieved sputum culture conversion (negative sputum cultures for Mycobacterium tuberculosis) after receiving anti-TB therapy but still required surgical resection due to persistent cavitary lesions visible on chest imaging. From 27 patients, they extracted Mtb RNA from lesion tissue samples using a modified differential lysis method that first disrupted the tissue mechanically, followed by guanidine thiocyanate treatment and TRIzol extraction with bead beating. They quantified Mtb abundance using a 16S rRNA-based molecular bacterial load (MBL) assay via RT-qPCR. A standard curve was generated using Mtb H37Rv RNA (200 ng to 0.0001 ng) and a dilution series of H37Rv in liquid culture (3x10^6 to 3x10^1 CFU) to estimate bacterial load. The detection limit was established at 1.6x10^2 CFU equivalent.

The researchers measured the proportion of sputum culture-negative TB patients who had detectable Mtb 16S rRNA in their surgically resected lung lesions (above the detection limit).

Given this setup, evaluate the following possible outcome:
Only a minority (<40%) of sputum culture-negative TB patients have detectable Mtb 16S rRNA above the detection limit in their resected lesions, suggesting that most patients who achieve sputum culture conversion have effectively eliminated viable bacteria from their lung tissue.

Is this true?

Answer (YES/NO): NO